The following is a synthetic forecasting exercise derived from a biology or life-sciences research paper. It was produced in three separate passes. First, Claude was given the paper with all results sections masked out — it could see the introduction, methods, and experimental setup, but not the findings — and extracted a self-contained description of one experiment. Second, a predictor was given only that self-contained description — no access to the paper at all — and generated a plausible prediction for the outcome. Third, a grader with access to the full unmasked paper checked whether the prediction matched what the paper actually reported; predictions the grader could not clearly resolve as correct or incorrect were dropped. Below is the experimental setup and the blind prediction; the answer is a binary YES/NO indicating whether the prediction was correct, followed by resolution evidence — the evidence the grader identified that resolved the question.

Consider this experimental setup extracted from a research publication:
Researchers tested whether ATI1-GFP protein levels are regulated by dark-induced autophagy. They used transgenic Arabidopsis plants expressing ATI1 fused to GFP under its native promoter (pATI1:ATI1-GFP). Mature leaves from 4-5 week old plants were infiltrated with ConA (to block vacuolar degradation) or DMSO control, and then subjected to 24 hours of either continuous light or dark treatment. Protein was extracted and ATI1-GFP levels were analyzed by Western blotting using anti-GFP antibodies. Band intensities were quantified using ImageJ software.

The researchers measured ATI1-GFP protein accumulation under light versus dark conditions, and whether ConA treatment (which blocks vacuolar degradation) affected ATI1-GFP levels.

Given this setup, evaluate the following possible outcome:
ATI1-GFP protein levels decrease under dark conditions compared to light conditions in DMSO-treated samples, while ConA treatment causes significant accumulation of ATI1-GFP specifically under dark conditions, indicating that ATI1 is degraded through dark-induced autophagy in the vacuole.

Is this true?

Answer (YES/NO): NO